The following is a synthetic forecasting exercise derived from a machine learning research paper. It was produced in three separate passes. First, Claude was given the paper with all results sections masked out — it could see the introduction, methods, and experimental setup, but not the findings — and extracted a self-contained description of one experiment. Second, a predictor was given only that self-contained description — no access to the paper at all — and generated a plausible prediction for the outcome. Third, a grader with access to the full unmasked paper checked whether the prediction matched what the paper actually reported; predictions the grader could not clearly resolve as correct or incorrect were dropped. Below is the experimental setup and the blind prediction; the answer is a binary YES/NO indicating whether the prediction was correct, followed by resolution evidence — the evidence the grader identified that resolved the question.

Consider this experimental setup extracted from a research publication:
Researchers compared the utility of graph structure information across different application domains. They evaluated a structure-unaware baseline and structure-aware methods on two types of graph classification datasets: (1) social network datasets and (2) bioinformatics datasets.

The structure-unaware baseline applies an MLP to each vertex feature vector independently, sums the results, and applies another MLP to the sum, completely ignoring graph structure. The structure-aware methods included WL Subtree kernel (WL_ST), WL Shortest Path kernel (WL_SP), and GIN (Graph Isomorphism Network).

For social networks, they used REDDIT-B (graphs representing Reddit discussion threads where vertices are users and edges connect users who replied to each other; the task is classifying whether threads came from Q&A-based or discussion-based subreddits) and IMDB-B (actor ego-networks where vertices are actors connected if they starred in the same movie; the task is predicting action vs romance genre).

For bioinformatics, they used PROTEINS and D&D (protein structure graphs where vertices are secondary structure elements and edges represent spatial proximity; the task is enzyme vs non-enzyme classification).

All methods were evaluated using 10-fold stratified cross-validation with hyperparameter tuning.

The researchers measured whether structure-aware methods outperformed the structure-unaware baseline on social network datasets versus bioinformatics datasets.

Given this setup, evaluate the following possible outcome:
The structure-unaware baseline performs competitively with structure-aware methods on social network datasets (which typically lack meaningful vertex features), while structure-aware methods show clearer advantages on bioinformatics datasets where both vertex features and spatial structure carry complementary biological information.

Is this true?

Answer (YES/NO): NO